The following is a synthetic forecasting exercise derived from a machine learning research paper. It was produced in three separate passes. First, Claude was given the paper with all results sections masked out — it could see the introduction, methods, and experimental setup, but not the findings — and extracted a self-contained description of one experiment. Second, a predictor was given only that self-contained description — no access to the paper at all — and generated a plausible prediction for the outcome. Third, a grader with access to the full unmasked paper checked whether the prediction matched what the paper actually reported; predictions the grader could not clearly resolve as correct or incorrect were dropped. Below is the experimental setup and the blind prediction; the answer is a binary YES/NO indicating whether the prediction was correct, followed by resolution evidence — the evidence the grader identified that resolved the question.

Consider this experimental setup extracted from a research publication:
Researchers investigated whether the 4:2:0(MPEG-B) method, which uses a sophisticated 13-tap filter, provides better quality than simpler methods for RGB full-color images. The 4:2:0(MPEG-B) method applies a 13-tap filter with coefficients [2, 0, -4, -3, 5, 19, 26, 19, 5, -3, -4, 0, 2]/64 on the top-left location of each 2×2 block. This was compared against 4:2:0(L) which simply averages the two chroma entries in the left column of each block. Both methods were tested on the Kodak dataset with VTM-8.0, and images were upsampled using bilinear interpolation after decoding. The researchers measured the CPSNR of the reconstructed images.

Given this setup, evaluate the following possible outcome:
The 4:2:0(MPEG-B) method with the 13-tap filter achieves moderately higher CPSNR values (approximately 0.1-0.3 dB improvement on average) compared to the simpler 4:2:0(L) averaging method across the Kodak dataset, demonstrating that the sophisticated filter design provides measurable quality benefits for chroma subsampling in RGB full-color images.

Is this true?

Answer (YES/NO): NO